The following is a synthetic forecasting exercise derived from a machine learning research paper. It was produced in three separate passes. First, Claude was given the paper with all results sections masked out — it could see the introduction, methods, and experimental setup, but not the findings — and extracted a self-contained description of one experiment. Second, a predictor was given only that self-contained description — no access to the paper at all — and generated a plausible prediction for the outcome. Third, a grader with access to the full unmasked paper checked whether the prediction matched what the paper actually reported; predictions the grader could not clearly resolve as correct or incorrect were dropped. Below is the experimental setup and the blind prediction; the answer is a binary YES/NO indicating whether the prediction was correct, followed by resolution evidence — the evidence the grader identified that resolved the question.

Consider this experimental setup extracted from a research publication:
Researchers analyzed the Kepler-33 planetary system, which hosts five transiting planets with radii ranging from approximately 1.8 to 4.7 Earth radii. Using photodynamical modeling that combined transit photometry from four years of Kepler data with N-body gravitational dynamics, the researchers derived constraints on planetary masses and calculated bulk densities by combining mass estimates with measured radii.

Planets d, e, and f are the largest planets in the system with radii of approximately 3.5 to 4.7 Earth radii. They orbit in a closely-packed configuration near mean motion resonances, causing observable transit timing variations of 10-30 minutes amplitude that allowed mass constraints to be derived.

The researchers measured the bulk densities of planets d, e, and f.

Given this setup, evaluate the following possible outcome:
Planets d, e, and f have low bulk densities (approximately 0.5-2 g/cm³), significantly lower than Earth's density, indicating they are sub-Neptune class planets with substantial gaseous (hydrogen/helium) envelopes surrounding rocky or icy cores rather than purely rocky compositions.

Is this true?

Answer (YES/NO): NO